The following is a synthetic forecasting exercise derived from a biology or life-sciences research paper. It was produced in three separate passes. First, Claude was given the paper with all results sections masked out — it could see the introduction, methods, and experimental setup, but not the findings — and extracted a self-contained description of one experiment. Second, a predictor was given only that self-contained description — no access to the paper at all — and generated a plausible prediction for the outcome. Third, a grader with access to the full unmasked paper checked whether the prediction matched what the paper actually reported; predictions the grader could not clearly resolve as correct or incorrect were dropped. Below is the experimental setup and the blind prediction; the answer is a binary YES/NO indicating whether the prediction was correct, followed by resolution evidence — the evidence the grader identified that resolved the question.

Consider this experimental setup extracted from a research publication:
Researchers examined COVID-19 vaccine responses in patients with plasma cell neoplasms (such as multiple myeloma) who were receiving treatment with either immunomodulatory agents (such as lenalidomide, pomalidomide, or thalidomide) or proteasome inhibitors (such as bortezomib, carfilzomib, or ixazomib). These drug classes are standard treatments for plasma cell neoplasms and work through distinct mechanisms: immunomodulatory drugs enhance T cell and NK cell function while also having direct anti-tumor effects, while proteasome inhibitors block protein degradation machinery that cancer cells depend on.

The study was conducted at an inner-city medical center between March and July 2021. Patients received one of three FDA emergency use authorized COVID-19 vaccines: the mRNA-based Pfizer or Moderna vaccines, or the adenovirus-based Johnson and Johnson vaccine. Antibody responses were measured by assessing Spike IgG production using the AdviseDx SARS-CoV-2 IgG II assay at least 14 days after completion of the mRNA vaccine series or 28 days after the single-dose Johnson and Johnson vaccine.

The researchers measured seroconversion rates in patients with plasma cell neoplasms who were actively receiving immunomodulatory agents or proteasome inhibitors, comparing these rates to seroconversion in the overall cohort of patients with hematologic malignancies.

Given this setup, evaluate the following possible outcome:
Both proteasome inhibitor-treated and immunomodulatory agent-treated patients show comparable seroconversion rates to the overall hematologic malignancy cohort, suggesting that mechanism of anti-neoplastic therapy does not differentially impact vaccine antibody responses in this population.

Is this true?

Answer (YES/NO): NO